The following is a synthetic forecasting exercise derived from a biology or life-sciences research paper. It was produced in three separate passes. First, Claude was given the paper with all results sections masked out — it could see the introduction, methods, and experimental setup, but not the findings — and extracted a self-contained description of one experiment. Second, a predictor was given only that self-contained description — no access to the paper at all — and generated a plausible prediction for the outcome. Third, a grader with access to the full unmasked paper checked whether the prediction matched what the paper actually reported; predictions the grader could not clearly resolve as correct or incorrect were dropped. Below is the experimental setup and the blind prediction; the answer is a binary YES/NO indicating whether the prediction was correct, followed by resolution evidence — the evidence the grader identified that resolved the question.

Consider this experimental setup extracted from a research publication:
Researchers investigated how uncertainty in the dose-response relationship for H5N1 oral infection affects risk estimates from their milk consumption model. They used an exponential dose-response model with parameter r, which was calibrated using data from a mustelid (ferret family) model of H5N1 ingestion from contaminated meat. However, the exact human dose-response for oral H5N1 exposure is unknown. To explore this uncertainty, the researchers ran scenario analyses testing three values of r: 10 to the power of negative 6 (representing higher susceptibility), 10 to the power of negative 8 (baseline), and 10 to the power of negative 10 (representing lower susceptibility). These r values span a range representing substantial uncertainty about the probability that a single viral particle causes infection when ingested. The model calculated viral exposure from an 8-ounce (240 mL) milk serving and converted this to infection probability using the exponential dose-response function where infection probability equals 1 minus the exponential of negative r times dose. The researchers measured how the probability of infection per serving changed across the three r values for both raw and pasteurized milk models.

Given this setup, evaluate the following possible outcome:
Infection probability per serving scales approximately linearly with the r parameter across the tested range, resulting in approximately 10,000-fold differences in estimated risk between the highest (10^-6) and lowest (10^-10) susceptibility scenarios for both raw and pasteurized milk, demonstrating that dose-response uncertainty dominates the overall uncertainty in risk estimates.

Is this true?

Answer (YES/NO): NO